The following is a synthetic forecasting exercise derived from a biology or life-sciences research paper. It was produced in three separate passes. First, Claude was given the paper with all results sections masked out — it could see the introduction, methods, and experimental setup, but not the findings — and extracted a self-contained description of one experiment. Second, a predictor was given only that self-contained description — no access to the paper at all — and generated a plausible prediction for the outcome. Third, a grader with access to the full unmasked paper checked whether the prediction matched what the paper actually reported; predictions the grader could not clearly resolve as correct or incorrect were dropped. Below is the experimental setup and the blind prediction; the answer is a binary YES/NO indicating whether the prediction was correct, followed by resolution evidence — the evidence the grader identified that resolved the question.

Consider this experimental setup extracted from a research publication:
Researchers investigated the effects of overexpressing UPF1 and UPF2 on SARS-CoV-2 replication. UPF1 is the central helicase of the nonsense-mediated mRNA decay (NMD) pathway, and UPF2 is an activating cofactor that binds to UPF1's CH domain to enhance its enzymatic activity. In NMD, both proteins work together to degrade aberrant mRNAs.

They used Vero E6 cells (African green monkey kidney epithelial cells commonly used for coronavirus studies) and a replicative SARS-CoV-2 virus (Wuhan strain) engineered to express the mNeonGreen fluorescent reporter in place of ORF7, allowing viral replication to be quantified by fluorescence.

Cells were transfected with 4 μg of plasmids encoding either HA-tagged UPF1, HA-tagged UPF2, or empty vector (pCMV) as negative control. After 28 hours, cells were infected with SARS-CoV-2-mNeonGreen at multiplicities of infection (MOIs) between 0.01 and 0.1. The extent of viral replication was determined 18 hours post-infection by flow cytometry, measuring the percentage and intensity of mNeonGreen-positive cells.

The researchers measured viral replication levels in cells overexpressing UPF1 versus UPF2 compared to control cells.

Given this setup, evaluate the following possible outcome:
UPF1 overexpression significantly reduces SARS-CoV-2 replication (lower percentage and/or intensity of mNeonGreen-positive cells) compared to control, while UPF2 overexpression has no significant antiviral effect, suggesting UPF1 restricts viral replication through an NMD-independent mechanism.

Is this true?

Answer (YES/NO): NO